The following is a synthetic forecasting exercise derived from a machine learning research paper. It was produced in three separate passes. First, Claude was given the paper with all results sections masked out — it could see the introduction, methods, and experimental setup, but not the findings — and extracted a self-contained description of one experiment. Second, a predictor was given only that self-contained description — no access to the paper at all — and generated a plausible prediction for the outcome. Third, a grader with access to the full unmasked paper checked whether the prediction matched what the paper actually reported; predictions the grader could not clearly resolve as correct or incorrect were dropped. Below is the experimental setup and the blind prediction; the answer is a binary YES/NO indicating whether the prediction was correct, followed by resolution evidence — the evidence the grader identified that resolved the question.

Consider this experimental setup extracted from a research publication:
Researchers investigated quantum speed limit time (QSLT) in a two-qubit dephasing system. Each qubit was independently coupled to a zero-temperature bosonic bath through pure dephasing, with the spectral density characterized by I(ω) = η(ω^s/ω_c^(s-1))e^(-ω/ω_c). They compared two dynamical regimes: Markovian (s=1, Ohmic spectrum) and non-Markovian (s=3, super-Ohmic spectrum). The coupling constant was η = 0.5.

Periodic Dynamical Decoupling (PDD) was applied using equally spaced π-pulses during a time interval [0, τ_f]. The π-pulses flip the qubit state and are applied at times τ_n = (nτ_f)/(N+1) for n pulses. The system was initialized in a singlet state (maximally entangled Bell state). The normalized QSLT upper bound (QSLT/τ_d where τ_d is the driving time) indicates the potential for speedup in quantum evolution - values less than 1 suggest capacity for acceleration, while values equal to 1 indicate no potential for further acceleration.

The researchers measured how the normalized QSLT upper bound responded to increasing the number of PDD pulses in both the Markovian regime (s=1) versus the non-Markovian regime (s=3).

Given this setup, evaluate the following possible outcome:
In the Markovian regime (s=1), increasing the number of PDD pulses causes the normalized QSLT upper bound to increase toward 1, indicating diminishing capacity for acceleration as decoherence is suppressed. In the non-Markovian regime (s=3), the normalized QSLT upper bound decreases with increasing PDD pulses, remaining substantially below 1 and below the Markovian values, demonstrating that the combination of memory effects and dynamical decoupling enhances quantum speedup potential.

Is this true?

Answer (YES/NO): NO